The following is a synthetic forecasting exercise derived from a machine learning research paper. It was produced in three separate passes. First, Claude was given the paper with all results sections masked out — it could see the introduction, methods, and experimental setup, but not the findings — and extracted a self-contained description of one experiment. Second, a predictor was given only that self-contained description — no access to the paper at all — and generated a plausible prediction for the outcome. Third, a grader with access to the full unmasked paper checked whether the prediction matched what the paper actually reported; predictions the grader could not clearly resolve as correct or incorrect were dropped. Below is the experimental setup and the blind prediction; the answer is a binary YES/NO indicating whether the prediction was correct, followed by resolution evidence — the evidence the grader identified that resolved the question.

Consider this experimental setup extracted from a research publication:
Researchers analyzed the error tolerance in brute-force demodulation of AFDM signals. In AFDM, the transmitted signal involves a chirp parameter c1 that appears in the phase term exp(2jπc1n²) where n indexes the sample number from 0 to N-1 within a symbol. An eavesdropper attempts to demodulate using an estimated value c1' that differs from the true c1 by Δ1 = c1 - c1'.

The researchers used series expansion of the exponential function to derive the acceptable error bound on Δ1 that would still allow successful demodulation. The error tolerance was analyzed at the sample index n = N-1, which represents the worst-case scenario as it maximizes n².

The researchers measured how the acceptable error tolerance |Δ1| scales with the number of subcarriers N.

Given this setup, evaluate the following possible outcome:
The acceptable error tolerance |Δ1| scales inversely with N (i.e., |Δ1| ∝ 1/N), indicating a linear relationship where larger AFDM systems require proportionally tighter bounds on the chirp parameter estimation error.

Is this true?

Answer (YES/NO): NO